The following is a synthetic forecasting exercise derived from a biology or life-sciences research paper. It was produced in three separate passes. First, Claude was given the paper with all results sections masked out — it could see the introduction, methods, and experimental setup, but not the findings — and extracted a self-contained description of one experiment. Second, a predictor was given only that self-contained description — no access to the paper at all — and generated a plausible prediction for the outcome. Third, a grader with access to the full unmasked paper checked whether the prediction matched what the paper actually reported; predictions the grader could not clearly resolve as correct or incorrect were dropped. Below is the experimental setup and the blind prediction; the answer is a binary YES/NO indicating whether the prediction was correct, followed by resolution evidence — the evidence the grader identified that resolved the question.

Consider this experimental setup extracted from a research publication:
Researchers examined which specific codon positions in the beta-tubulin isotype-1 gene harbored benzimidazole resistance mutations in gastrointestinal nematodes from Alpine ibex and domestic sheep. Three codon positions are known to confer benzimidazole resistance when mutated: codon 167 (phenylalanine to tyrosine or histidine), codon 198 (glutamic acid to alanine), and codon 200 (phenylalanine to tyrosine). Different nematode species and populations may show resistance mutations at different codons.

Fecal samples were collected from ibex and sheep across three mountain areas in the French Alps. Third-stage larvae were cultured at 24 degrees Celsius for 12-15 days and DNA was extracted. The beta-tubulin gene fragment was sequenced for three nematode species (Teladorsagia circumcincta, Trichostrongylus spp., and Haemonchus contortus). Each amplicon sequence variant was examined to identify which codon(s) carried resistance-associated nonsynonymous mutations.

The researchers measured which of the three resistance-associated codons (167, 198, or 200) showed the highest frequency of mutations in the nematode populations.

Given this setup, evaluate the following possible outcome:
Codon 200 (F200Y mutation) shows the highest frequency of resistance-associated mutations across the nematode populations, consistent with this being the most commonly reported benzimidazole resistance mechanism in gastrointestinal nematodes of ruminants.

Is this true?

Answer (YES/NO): YES